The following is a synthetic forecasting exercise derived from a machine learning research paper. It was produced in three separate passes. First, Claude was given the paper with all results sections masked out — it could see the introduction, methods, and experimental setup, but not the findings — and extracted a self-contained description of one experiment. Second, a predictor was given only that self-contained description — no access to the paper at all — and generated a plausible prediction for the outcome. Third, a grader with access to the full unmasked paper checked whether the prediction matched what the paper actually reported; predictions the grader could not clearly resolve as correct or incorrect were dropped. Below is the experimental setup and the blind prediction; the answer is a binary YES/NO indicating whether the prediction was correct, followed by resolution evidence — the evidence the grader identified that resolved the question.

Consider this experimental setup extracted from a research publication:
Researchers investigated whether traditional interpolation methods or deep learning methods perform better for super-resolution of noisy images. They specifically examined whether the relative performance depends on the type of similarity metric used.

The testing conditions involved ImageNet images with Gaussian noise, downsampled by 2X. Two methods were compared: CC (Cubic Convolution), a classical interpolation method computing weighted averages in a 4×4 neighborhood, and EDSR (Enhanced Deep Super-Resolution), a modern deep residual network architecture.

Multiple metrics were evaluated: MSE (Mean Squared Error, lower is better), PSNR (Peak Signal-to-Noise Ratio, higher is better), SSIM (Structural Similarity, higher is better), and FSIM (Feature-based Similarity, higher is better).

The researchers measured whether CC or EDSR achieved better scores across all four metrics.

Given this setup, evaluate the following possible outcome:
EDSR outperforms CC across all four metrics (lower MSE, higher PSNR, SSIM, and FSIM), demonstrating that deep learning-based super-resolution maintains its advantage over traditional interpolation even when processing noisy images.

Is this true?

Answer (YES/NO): NO